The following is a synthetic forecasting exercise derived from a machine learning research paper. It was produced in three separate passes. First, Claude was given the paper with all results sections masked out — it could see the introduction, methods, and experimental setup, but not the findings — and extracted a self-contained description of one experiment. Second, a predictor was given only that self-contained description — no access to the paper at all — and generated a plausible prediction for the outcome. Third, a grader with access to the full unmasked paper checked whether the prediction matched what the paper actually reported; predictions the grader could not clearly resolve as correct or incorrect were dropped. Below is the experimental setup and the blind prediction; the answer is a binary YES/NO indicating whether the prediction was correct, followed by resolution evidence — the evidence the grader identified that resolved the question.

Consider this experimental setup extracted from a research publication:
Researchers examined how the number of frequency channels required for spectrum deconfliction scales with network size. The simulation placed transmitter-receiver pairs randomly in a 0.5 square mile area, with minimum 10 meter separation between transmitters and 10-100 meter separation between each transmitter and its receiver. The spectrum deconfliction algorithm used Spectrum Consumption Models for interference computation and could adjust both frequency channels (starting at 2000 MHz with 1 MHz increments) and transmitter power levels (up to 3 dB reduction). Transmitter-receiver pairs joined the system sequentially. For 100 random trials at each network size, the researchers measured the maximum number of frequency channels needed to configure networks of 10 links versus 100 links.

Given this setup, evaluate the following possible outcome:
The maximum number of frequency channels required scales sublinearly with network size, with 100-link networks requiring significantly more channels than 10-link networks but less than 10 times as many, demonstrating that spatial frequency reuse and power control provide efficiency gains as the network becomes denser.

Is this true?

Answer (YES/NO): YES